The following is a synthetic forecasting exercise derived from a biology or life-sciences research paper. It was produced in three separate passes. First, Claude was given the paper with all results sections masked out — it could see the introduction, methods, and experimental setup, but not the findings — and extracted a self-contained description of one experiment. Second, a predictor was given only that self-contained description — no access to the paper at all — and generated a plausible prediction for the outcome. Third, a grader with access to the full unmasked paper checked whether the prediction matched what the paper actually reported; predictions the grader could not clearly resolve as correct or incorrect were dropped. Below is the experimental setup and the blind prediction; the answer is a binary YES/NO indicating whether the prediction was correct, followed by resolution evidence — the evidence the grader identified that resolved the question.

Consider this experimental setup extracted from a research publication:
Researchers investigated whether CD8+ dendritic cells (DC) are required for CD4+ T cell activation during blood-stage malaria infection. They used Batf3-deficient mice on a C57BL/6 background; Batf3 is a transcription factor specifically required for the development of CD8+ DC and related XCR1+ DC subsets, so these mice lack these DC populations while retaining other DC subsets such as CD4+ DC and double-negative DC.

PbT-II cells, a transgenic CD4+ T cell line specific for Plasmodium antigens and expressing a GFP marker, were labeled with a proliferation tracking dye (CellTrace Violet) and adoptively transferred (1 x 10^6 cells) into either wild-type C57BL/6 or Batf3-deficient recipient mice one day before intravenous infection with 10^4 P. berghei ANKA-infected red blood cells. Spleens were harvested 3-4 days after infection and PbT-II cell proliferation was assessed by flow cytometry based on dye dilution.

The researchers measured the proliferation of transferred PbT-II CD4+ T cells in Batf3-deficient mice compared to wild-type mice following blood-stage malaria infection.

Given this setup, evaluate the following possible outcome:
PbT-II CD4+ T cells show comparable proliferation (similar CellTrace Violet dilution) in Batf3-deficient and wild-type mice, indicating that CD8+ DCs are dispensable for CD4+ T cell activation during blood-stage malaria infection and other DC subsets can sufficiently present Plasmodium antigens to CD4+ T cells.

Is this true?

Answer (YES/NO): NO